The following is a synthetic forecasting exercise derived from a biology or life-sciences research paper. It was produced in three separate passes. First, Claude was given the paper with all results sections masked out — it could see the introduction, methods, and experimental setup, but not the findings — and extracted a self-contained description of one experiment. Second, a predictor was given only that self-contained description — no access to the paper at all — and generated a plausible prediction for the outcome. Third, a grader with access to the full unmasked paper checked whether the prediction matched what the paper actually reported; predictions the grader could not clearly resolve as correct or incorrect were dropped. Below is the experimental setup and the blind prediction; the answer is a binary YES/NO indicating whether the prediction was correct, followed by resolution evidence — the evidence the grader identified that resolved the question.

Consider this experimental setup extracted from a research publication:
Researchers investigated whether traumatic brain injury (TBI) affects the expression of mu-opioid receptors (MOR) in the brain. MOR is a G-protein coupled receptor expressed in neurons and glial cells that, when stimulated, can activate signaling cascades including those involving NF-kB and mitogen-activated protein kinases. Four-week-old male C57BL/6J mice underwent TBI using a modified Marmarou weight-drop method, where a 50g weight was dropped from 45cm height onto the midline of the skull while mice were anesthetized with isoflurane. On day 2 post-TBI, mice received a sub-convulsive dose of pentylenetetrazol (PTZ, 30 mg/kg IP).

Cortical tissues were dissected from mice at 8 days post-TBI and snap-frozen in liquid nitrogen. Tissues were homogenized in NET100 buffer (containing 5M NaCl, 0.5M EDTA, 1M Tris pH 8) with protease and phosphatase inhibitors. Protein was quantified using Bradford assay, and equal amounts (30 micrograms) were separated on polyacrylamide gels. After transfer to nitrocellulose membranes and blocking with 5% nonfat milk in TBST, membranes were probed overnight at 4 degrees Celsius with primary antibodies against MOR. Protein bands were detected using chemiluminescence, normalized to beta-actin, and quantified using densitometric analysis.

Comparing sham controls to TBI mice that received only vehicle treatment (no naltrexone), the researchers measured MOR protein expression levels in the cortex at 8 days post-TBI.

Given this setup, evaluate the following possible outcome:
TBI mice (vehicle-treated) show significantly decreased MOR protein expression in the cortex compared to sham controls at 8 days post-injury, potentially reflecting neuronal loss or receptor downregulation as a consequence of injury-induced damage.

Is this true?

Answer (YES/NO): NO